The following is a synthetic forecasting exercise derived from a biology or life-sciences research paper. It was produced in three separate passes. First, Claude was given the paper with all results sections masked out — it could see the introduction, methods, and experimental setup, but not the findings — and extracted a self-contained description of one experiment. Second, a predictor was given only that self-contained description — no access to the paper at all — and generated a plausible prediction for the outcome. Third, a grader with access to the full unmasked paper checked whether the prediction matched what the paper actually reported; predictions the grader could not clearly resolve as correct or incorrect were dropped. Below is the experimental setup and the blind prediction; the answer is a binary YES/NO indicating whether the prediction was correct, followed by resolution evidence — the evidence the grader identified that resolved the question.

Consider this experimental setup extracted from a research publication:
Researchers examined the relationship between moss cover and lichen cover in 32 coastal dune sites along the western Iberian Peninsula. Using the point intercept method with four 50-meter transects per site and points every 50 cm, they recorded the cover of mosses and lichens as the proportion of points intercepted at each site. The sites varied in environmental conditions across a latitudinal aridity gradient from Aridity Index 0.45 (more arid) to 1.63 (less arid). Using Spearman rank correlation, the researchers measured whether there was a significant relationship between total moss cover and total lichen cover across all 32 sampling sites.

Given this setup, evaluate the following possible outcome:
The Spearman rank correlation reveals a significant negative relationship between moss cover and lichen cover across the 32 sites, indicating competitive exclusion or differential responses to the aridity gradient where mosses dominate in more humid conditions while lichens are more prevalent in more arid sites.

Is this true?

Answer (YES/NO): NO